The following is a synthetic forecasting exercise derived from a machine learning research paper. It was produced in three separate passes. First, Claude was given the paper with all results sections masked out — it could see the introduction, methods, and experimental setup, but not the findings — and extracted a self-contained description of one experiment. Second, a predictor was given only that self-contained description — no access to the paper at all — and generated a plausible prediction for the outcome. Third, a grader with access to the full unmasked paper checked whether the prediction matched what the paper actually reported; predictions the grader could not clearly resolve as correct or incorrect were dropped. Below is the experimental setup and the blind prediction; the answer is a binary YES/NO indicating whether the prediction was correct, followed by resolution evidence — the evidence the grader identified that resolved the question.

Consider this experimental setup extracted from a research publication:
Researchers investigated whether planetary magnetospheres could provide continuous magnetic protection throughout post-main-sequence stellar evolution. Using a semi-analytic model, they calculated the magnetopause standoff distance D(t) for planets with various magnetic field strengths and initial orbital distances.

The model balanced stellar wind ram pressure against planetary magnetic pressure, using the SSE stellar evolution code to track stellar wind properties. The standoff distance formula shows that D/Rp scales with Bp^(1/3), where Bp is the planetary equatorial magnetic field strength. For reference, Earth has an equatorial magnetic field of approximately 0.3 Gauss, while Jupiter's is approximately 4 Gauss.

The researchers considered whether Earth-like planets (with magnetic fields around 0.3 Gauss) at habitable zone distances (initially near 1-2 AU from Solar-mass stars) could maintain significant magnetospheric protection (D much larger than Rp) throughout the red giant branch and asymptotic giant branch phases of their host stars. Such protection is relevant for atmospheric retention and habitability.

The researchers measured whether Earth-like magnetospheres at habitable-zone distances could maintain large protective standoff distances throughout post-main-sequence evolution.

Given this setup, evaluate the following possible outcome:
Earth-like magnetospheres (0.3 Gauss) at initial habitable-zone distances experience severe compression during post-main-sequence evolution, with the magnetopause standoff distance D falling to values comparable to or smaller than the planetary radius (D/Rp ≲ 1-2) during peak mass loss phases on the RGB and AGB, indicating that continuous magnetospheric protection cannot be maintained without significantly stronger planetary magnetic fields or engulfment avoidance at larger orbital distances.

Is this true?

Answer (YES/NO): YES